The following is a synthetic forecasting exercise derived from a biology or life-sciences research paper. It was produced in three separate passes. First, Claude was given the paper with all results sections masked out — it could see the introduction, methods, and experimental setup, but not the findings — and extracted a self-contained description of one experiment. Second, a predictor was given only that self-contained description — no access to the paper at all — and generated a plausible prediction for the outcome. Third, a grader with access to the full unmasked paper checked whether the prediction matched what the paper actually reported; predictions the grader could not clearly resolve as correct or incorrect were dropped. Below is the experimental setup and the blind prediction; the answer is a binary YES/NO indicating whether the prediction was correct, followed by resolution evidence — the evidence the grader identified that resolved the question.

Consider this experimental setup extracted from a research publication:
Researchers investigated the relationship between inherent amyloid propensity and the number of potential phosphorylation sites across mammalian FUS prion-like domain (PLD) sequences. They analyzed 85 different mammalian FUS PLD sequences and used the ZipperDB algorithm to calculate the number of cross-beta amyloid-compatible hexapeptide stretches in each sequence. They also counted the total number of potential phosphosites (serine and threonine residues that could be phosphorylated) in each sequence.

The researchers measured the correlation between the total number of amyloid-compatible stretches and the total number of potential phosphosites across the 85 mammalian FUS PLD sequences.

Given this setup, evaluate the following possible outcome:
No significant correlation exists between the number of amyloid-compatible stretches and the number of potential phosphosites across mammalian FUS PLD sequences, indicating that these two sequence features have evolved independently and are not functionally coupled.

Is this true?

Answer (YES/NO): NO